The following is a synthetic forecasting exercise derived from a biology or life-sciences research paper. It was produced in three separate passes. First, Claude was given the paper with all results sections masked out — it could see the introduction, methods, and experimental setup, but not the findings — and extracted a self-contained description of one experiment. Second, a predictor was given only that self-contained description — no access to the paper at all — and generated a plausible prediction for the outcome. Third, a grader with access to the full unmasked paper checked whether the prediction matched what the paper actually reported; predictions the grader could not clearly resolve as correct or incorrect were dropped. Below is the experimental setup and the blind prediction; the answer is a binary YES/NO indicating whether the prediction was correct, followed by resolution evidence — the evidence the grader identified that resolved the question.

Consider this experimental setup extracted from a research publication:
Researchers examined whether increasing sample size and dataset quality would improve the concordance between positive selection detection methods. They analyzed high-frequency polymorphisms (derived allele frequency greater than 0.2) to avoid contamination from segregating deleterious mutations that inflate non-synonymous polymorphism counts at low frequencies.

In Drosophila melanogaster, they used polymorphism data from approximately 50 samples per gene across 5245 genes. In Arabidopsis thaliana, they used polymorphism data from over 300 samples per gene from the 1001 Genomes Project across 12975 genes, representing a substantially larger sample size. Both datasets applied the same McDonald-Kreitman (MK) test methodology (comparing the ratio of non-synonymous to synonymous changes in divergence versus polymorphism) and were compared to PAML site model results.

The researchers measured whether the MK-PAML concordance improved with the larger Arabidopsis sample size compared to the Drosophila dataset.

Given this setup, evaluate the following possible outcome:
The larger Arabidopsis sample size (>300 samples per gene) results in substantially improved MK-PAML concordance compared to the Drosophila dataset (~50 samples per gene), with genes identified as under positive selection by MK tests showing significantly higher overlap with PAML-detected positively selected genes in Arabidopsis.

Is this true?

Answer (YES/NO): NO